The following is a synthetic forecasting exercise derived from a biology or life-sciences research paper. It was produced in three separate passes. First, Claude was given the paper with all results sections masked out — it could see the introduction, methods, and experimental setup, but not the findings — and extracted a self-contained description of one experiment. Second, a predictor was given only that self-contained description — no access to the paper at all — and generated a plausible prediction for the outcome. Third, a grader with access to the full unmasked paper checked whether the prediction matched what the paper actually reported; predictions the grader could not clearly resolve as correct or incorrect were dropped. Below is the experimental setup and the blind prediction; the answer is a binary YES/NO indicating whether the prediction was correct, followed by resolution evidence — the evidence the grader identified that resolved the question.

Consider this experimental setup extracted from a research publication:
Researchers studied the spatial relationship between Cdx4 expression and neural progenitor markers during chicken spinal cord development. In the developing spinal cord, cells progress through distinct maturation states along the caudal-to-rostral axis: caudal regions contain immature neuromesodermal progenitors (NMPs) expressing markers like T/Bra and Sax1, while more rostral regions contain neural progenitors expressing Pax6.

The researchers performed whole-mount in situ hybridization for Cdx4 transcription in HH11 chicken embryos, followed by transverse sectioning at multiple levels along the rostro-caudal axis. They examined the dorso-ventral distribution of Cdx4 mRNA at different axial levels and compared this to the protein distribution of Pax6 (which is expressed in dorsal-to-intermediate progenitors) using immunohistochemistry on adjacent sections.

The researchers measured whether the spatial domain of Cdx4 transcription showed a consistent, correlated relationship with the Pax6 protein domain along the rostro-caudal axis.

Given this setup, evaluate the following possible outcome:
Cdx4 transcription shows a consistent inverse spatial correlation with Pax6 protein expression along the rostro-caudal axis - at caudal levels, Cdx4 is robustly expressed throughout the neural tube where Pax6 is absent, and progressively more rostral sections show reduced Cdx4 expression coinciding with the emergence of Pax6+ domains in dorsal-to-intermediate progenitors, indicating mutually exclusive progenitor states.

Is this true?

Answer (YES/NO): NO